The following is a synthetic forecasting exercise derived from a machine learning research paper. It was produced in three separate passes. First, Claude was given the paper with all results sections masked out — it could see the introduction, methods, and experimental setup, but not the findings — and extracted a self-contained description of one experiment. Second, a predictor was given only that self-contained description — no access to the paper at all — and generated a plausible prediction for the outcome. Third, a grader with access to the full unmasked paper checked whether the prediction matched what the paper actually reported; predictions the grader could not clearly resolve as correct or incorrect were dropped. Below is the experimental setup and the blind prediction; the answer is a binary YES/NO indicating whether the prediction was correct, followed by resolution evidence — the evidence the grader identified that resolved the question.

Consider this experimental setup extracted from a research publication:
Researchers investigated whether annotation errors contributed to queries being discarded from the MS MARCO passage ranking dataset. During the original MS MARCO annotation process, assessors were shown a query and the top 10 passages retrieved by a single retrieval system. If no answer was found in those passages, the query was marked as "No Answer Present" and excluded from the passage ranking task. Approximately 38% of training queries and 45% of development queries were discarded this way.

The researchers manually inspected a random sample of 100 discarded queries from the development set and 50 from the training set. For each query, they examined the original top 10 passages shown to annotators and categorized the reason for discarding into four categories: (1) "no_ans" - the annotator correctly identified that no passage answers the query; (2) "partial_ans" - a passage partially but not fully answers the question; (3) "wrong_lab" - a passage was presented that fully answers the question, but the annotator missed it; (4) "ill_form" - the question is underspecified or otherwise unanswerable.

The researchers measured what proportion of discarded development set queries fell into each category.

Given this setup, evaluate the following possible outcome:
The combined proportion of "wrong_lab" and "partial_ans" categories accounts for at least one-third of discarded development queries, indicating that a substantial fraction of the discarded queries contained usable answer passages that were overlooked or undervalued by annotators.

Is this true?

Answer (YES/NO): NO